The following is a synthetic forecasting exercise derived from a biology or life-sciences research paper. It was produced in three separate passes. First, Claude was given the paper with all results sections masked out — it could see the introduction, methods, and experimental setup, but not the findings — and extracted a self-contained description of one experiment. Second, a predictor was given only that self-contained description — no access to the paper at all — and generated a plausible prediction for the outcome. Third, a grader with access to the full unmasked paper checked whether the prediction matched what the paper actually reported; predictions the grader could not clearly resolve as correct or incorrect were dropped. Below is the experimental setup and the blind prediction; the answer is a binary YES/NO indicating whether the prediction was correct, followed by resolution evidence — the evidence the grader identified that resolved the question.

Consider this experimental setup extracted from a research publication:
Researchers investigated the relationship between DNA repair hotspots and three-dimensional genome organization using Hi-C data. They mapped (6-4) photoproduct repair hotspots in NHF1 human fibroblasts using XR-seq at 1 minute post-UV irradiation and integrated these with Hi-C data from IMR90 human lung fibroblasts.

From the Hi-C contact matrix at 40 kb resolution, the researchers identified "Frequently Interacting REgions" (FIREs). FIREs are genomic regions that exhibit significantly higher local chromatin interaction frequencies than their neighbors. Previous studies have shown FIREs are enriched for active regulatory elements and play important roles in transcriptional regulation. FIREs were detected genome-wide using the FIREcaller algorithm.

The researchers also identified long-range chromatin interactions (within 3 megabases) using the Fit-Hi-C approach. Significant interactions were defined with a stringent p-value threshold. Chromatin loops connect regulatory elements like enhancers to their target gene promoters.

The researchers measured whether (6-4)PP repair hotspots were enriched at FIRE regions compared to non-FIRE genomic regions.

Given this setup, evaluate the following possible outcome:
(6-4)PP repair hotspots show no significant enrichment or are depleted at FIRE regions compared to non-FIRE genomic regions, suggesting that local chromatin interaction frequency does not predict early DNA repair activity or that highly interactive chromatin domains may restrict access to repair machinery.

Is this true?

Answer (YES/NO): NO